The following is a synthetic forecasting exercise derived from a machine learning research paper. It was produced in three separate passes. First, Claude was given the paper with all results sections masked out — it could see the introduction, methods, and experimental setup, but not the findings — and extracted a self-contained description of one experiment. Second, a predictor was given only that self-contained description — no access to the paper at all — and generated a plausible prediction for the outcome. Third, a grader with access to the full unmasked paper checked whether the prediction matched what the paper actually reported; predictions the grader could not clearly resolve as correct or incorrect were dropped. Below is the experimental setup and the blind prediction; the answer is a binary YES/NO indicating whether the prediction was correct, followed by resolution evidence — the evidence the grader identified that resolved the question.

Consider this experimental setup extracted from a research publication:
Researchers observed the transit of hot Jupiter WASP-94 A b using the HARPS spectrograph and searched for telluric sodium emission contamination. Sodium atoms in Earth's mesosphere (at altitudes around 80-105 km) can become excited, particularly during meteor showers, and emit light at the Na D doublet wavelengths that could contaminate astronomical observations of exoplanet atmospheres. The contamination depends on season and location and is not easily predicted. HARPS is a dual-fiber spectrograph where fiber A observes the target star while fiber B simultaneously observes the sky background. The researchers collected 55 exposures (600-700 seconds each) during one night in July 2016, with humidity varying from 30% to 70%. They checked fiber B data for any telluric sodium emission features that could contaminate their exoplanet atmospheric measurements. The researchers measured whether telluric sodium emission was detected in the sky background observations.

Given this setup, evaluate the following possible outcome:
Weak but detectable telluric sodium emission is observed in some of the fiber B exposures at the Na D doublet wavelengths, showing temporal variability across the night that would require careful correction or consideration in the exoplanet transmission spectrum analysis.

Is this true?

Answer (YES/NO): NO